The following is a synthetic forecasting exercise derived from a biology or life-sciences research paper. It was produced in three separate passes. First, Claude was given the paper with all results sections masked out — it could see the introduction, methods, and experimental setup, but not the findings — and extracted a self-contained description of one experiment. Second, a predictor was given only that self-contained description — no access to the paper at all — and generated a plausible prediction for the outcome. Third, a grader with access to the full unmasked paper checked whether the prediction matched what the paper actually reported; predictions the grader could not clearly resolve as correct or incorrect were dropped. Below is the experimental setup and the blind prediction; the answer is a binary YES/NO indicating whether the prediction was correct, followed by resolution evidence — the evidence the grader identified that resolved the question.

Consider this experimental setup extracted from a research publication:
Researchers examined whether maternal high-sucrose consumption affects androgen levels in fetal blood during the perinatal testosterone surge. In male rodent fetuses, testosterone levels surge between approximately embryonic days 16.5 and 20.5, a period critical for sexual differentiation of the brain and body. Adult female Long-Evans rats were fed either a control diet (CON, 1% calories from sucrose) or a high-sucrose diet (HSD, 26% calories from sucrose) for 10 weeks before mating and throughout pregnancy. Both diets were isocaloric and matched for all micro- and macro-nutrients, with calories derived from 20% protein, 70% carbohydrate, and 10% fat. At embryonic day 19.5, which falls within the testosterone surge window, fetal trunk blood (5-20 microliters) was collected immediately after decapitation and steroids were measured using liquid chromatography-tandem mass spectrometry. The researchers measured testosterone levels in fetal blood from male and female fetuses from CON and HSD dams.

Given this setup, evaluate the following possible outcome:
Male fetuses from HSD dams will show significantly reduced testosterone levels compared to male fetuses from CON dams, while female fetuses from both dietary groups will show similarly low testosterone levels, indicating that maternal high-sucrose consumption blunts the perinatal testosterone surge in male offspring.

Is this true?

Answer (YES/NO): NO